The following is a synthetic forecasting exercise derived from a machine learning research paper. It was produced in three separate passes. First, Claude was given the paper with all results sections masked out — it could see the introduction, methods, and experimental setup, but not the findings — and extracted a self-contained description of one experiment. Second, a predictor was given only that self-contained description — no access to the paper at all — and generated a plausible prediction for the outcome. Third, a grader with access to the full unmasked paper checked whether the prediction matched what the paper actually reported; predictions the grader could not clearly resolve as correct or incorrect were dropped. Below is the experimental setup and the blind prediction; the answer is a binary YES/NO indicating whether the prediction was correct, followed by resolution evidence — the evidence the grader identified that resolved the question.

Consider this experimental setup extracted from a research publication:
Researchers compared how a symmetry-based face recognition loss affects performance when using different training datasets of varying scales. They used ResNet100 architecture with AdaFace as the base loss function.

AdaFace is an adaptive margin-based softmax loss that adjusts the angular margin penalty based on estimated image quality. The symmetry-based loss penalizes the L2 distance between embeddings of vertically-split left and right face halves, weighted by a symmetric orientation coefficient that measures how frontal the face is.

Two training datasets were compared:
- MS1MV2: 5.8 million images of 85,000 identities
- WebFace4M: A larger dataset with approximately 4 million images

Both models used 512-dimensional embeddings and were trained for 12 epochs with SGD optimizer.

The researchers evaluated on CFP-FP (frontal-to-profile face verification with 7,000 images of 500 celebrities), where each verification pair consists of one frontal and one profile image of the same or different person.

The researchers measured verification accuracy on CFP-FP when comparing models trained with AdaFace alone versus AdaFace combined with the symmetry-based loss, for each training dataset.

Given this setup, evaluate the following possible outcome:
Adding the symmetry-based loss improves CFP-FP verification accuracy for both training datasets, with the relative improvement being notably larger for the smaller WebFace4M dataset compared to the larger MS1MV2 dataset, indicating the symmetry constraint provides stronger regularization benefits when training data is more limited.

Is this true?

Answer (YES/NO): NO